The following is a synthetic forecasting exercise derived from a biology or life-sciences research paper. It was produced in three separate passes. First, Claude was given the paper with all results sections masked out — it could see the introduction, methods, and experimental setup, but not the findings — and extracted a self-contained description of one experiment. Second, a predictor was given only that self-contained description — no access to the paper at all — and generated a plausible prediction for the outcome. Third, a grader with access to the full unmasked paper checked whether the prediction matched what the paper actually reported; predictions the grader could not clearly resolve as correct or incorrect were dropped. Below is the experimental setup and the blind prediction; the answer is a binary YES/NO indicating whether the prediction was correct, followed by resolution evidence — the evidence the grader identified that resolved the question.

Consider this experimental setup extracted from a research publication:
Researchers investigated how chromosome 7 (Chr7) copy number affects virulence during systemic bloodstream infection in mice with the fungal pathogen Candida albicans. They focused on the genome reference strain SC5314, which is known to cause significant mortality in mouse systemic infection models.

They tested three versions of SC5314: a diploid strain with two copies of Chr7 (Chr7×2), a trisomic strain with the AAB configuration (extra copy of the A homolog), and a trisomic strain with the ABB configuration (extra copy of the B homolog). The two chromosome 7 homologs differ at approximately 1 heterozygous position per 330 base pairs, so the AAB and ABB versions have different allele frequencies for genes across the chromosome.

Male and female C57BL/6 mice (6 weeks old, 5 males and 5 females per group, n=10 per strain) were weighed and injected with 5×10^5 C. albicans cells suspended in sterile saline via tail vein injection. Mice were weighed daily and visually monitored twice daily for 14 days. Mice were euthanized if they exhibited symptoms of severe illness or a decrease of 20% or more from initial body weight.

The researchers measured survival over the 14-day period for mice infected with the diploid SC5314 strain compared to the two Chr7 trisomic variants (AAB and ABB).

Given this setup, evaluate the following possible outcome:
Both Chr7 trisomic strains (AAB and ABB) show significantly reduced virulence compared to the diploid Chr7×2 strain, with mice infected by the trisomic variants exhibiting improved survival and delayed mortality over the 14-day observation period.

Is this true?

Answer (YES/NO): YES